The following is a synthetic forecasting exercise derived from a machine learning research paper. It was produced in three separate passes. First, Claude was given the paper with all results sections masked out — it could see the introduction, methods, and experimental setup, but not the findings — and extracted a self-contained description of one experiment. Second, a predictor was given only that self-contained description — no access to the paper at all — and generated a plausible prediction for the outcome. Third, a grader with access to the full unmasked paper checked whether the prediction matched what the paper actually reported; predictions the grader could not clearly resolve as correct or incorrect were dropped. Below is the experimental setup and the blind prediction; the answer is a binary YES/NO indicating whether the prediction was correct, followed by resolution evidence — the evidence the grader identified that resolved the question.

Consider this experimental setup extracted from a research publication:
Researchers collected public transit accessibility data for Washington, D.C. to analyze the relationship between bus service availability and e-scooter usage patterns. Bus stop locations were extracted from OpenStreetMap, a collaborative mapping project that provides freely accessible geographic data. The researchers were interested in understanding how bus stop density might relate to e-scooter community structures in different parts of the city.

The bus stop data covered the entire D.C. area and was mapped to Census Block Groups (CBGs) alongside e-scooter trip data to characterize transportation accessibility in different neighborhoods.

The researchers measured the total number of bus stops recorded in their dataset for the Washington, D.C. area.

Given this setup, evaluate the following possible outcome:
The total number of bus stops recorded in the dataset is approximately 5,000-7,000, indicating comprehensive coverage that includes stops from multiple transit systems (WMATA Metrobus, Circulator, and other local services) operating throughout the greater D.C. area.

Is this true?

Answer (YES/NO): NO